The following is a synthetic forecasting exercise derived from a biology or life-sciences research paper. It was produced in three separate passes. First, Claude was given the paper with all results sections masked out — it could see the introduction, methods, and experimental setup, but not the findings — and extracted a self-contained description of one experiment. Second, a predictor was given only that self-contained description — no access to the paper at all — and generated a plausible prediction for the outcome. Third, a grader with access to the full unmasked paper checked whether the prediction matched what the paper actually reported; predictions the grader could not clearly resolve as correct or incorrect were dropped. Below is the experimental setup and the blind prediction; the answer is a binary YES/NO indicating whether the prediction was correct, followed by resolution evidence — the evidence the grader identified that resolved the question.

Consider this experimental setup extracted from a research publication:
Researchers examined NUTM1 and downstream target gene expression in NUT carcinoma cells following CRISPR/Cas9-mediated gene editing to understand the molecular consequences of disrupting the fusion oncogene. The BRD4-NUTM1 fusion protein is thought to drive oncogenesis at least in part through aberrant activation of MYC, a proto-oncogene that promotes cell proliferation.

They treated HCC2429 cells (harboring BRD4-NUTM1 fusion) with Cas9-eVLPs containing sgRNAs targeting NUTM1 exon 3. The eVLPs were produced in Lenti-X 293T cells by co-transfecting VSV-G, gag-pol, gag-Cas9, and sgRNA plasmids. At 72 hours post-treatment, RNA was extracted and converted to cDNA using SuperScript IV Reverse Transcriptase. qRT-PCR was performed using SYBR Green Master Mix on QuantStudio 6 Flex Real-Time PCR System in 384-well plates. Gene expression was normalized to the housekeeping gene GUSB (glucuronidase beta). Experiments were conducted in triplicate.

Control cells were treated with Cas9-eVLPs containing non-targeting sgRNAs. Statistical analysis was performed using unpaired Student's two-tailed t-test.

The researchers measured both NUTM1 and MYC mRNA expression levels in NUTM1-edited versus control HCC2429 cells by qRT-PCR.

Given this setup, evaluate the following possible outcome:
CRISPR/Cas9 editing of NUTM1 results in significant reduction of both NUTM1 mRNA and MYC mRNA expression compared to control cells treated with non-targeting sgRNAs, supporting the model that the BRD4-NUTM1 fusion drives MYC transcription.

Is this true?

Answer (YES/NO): NO